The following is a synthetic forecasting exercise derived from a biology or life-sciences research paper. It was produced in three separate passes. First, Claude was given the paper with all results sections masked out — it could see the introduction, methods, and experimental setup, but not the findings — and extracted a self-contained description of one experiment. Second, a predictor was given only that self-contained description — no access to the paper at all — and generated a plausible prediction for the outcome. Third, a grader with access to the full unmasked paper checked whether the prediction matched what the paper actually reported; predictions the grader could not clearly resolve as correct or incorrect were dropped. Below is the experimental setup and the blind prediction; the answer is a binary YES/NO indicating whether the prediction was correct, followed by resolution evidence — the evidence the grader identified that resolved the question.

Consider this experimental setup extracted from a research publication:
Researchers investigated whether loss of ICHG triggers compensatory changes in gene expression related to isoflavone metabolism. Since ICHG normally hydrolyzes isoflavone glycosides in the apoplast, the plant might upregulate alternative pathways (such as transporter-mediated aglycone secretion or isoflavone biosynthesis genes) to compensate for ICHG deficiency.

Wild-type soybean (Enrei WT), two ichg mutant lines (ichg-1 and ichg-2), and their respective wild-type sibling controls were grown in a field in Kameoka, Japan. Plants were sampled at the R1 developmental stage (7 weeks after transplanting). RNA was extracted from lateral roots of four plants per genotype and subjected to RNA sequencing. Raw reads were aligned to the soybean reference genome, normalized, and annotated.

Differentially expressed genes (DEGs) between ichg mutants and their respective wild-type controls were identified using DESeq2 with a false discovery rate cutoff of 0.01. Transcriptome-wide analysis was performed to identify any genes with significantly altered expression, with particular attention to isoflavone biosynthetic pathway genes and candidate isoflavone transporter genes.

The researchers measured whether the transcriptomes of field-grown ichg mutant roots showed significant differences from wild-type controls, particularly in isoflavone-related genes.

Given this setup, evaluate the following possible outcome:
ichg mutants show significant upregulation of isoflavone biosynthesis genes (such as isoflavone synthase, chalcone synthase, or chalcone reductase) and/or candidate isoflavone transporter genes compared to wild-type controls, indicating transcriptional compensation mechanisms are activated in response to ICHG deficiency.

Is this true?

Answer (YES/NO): NO